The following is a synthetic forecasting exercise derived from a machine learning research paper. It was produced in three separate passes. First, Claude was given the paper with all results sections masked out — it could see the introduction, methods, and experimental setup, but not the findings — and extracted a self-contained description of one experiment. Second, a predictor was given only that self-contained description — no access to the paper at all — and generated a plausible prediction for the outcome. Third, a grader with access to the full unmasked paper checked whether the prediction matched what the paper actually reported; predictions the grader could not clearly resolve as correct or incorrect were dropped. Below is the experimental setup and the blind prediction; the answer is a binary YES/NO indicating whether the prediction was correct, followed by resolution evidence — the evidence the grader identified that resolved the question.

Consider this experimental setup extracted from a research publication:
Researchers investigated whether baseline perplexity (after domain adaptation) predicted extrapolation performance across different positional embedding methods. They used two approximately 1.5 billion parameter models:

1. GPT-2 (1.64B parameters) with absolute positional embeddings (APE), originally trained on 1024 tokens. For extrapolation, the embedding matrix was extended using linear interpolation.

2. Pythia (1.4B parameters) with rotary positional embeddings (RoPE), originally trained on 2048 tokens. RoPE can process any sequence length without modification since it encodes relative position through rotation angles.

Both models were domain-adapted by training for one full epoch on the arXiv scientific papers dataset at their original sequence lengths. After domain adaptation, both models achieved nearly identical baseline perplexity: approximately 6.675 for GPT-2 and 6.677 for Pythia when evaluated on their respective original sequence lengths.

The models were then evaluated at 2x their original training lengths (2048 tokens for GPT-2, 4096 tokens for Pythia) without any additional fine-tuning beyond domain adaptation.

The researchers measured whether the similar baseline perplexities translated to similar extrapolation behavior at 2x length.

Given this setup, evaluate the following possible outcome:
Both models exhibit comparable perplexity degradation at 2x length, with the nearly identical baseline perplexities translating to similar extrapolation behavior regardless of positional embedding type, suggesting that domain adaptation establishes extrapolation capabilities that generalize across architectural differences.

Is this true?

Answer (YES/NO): NO